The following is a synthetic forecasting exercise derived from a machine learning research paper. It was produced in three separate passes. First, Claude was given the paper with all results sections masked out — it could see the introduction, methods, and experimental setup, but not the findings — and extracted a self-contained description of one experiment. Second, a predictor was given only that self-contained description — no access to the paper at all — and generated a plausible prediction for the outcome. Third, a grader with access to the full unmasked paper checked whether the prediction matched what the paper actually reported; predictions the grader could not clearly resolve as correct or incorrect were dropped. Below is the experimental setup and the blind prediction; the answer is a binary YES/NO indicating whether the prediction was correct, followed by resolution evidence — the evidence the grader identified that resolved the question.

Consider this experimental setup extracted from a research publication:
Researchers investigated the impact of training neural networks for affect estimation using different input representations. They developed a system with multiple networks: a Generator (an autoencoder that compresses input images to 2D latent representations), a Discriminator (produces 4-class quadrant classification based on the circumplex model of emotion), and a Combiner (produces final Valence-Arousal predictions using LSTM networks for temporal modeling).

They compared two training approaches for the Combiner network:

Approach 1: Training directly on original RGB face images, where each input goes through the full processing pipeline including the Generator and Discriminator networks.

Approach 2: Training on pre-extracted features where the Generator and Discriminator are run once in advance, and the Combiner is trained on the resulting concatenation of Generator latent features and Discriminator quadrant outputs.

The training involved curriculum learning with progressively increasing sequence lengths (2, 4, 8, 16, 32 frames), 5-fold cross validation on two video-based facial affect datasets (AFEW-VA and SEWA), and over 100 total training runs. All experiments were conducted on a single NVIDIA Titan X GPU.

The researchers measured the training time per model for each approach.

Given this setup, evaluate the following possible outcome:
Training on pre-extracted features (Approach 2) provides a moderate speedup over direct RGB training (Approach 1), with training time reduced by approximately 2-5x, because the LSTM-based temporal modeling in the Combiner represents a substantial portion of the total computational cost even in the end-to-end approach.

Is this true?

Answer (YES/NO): YES